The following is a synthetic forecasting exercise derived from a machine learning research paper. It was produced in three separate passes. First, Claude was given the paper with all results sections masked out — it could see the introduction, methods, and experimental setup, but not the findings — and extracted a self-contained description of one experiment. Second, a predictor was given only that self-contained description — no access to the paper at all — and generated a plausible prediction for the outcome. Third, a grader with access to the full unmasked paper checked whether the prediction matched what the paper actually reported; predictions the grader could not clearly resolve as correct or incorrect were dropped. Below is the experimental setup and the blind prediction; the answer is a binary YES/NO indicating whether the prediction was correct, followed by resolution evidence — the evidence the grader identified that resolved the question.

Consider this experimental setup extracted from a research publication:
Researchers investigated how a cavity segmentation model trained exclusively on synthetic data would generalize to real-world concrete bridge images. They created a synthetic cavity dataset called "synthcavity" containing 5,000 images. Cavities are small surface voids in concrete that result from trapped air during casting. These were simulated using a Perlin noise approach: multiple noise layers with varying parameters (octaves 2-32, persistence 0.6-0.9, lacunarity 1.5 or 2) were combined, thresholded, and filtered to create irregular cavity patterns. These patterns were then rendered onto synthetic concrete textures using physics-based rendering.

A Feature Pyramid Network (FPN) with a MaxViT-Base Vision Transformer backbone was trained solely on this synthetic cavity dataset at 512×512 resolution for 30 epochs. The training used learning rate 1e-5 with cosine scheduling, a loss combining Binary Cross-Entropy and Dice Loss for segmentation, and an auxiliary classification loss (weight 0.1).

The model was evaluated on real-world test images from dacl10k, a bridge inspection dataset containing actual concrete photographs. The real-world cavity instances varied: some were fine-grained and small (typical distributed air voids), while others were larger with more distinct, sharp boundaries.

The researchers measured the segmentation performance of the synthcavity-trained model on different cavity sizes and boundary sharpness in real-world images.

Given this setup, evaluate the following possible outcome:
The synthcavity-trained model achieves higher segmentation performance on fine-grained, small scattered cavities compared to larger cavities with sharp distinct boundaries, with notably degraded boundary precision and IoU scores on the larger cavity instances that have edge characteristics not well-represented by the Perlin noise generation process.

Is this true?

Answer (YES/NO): YES